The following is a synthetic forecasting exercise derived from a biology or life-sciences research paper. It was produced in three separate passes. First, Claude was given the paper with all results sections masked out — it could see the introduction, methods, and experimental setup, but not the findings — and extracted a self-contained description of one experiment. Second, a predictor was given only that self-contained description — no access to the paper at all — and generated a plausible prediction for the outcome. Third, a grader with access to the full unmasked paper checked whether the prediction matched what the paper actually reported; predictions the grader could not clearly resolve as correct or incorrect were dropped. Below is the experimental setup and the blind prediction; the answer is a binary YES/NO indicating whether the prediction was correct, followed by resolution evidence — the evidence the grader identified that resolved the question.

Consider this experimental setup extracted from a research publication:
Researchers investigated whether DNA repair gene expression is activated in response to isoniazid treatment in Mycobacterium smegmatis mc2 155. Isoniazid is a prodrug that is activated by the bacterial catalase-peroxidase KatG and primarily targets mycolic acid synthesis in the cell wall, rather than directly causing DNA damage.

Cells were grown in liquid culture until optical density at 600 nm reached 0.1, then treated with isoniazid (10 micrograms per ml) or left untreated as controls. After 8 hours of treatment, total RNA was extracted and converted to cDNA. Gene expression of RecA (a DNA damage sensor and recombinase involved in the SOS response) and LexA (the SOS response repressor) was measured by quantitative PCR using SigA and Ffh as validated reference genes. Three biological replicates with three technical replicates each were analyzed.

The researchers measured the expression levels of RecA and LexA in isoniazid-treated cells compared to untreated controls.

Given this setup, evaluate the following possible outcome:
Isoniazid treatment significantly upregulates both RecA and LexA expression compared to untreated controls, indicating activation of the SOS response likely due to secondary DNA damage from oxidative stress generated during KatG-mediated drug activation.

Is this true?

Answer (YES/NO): NO